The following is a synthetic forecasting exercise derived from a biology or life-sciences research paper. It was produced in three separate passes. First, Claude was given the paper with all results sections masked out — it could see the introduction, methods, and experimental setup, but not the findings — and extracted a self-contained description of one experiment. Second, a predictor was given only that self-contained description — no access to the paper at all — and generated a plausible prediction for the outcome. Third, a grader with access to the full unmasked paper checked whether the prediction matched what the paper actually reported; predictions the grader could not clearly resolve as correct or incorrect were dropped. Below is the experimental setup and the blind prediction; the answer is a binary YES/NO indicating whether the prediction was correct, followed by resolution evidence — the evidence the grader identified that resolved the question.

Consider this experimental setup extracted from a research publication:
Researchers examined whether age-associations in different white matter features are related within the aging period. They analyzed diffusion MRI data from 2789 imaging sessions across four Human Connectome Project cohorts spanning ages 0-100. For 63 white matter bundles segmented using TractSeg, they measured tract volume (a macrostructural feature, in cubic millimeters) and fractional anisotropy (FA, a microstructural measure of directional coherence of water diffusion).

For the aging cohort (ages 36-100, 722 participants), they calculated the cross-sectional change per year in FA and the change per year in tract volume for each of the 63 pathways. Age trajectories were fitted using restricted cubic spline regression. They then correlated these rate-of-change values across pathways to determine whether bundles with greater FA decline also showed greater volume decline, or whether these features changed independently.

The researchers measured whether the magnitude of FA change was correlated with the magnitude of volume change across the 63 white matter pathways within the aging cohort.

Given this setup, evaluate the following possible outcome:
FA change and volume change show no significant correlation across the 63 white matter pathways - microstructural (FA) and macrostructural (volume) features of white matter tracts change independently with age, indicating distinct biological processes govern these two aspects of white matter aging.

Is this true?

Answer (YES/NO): NO